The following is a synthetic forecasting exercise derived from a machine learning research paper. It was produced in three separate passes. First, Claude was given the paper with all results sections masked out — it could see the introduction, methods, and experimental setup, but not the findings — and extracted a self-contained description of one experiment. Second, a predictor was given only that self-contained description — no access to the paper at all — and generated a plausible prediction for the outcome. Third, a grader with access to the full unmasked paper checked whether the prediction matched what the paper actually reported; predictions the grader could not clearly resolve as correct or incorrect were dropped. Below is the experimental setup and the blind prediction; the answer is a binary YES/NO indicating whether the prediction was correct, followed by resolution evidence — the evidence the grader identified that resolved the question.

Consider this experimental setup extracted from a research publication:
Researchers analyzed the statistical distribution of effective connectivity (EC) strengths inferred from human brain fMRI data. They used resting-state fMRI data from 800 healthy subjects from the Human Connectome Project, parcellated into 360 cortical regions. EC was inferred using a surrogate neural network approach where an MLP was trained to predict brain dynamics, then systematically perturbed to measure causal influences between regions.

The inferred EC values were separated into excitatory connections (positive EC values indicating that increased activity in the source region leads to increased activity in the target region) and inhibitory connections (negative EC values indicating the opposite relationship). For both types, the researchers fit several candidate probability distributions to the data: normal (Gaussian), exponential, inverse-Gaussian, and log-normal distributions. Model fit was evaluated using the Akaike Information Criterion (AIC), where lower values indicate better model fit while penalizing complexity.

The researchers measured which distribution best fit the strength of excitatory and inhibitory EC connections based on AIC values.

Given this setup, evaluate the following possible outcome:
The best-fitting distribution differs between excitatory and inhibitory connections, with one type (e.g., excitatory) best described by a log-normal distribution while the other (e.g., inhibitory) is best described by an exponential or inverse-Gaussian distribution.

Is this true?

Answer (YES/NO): NO